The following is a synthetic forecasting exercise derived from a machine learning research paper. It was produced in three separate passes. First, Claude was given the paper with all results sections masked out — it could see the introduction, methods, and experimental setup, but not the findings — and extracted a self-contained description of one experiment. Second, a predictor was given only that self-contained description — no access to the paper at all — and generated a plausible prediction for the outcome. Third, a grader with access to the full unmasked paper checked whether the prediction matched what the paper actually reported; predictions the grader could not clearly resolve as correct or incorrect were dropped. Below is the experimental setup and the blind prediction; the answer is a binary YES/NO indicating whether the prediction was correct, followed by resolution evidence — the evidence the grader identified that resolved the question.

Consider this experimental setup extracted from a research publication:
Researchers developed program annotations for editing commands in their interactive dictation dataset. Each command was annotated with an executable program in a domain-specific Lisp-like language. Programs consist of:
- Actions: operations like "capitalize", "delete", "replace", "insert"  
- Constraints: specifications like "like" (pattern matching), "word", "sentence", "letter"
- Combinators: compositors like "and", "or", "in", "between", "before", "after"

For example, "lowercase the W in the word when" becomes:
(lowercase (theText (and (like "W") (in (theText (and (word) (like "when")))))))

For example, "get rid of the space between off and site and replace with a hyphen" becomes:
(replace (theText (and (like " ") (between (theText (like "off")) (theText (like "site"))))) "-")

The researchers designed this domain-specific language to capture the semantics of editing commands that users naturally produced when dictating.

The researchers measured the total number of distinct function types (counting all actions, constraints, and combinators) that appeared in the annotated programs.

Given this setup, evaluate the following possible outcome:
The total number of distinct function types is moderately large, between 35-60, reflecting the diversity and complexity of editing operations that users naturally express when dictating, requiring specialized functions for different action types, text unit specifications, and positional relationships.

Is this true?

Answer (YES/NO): YES